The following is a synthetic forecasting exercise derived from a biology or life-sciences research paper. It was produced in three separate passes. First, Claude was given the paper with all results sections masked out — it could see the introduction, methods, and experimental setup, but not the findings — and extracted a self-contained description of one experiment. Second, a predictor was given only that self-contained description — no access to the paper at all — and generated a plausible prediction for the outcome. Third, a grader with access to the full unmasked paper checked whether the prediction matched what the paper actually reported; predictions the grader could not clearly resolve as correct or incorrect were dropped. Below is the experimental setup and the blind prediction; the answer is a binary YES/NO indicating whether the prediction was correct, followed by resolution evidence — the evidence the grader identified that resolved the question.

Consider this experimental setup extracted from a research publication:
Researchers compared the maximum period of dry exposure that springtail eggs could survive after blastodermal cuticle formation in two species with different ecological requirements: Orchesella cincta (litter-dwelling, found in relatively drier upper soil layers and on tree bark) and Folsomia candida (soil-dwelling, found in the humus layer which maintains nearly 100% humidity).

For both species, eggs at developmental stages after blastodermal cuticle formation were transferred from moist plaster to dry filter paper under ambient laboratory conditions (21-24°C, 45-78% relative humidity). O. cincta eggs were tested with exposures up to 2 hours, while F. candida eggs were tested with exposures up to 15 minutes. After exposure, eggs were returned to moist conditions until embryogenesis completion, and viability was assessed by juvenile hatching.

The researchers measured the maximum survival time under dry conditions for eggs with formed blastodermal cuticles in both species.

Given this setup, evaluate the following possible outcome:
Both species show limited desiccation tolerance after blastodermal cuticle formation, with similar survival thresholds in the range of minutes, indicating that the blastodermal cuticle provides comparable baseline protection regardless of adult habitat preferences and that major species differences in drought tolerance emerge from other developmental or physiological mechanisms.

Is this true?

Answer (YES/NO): NO